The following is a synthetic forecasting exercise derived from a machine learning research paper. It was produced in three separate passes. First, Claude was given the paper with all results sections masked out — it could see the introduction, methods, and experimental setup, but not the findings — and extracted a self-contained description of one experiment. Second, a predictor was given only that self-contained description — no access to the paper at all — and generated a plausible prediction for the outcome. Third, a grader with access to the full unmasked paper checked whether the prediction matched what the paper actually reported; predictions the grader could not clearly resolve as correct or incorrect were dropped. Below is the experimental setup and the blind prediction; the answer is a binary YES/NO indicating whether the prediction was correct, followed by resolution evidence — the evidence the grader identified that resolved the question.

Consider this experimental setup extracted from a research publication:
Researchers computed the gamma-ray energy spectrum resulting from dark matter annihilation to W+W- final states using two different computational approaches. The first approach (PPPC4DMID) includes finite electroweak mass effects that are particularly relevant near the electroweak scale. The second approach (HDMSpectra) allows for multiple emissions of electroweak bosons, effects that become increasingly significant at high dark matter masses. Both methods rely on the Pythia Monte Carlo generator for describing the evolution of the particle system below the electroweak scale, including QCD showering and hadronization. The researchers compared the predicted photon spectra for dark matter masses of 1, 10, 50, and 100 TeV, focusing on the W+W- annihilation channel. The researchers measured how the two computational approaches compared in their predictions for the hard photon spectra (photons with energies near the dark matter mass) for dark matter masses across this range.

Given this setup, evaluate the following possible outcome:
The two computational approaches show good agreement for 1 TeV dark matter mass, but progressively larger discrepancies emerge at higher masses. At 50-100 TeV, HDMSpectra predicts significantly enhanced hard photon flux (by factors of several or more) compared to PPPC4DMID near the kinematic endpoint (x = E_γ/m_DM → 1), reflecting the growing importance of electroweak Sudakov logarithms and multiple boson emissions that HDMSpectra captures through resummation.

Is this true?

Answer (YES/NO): NO